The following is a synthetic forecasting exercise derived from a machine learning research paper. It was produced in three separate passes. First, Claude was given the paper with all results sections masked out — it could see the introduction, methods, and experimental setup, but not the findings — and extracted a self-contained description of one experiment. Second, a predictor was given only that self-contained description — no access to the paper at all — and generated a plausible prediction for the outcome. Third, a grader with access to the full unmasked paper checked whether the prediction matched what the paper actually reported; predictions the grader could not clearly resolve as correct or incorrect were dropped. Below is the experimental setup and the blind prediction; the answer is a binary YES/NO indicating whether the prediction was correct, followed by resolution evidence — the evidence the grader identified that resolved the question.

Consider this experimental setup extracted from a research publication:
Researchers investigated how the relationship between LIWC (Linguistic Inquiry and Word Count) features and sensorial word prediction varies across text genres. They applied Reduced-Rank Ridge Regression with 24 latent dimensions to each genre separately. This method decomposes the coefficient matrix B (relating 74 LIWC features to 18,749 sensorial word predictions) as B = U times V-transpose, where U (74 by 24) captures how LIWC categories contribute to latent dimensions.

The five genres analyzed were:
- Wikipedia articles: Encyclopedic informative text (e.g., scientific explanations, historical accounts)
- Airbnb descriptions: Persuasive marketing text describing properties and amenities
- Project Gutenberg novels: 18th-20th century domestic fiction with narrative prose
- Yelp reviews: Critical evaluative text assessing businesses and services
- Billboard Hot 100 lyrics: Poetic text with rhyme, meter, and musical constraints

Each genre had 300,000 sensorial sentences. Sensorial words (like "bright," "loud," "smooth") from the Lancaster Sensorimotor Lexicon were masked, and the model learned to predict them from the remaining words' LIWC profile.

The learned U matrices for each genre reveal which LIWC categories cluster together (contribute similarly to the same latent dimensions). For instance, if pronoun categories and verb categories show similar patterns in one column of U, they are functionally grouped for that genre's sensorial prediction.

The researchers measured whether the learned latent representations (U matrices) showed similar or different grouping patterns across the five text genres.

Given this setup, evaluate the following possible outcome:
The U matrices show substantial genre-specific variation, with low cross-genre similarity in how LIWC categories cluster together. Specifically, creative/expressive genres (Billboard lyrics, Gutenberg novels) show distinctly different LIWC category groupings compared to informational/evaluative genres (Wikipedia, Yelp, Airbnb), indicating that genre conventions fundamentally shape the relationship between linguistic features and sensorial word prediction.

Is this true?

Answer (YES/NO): NO